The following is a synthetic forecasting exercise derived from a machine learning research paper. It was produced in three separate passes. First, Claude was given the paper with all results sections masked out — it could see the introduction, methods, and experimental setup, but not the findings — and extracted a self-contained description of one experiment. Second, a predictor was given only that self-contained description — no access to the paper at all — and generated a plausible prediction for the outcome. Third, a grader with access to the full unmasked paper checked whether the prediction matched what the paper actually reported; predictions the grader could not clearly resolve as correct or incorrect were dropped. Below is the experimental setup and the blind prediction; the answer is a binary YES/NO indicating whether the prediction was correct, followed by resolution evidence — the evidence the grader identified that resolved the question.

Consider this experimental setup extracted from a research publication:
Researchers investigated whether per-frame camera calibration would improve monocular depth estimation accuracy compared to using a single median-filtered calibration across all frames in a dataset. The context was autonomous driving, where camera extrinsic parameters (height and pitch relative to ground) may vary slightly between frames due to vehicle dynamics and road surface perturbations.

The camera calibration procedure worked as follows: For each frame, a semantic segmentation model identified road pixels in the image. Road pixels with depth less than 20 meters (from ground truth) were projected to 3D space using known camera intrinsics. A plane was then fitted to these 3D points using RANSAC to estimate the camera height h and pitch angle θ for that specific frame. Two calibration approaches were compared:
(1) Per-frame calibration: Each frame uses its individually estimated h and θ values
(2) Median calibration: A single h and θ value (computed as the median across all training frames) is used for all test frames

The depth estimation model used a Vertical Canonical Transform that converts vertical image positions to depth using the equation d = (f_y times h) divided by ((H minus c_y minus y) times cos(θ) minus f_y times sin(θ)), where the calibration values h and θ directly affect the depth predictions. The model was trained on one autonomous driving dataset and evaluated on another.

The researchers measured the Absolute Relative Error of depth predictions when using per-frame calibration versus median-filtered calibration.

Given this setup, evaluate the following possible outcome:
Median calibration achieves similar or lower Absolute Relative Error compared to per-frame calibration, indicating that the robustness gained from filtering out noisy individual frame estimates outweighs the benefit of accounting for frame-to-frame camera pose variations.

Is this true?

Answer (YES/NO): NO